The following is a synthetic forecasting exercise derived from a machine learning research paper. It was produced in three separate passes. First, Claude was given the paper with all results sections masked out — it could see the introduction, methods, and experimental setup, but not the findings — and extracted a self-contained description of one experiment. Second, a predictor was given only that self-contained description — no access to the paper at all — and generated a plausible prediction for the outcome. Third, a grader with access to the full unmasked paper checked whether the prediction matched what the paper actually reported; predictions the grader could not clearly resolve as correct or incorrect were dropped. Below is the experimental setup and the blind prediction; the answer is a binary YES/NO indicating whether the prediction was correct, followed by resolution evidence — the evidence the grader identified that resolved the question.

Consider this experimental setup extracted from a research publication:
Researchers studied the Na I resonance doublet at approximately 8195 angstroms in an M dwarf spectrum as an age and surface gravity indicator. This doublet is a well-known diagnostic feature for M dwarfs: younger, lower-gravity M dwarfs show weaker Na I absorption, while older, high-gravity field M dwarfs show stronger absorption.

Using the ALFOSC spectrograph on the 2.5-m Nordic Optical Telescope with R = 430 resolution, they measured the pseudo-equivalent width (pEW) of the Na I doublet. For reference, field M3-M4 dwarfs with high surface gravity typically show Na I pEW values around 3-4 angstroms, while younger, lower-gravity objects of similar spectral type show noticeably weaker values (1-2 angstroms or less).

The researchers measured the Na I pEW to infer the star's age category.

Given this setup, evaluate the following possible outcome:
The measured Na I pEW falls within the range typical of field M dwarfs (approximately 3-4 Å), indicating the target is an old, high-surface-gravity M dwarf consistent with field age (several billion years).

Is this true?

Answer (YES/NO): YES